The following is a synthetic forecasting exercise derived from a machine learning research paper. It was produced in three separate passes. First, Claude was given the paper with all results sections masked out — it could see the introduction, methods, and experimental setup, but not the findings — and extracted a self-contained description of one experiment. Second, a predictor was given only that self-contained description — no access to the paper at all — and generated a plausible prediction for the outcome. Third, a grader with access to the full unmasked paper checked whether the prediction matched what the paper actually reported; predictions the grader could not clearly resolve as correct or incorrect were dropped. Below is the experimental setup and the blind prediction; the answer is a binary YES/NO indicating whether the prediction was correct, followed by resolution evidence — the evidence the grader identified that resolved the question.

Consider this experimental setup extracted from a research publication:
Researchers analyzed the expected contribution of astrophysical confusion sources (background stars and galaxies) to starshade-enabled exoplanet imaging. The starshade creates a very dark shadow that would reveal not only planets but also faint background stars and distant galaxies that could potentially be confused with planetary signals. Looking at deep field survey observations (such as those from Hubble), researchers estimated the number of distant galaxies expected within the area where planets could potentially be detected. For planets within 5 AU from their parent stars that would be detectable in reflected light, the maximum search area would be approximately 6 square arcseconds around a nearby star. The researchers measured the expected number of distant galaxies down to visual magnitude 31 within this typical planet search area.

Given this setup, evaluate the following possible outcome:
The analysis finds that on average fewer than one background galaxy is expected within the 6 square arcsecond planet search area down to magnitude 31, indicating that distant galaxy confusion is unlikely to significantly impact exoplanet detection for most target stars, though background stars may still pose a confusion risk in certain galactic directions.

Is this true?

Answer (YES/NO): NO